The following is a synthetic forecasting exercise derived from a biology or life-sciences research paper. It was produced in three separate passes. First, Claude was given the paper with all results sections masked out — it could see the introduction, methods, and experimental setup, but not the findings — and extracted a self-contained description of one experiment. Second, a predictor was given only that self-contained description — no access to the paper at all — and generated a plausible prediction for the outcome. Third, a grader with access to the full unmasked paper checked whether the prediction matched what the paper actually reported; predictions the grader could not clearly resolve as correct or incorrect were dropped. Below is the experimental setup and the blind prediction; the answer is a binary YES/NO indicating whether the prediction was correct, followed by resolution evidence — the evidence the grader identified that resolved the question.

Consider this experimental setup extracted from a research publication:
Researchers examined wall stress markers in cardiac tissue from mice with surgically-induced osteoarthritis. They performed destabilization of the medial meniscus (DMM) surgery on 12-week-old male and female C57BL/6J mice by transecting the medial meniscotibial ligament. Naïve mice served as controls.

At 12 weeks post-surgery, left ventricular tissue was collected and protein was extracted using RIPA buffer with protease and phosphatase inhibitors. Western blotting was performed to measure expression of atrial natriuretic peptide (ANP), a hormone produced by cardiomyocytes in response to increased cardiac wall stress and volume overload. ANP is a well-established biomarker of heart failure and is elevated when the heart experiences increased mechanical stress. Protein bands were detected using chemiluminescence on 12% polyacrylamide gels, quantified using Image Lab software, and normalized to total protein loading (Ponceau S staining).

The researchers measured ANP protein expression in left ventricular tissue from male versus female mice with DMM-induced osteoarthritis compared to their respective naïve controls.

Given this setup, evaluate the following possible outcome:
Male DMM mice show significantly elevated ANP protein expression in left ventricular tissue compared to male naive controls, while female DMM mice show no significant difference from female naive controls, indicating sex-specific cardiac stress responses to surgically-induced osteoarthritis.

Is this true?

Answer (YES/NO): NO